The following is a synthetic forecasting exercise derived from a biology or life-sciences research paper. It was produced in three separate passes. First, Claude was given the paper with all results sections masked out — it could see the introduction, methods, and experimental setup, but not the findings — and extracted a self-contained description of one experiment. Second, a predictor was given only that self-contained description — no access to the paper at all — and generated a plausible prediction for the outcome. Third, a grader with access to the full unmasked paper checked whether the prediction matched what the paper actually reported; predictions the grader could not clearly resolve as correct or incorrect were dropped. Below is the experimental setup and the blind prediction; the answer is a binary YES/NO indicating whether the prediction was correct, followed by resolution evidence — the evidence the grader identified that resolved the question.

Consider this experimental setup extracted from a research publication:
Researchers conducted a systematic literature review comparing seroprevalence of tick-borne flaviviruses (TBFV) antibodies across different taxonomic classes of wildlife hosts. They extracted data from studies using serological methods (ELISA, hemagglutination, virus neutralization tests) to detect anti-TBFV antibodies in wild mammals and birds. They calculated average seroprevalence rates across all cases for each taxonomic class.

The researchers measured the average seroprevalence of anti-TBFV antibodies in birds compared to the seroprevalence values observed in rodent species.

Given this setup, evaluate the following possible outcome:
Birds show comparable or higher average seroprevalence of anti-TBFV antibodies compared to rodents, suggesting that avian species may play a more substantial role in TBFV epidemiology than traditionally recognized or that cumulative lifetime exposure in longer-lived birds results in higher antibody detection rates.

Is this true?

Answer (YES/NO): YES